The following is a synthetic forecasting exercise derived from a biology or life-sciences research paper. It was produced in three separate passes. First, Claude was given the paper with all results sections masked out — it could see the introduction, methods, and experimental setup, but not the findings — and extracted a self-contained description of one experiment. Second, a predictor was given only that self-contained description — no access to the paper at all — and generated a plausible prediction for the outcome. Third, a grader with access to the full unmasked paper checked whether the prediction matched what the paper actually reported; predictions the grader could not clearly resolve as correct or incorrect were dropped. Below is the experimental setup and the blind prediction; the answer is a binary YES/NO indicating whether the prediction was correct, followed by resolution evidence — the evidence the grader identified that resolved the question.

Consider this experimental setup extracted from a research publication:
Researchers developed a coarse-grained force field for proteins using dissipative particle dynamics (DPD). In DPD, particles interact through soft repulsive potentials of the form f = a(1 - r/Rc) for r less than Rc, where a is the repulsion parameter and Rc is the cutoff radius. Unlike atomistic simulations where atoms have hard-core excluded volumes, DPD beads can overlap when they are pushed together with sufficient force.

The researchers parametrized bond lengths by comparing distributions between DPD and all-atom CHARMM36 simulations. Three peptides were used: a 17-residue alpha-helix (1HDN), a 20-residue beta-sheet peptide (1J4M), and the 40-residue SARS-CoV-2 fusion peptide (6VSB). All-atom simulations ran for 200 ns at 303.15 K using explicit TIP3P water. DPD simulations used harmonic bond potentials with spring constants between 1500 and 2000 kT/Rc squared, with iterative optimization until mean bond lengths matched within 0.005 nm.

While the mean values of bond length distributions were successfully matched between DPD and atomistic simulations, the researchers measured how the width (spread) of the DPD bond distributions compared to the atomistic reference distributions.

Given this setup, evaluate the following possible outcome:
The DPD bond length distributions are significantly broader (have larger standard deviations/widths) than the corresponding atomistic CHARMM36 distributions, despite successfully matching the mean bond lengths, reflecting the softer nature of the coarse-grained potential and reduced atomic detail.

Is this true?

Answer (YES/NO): YES